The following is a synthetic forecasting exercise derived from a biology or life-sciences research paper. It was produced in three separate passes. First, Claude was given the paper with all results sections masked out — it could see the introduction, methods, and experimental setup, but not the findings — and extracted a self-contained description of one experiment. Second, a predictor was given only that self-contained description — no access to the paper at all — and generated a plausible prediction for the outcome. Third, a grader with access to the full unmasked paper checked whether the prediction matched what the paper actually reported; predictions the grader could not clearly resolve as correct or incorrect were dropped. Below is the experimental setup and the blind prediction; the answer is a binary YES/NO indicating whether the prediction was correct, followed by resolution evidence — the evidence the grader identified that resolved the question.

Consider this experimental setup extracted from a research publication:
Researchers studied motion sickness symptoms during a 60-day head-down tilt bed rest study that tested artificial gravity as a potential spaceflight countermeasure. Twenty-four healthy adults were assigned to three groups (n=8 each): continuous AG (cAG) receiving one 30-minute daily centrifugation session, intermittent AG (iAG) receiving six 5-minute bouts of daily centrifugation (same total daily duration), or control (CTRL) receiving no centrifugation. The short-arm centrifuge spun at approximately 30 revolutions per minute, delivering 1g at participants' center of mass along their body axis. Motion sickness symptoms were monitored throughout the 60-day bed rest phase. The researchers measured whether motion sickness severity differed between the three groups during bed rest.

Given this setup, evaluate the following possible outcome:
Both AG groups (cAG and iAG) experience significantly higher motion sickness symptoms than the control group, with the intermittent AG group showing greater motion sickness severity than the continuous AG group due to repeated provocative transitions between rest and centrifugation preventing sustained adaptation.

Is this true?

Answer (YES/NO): NO